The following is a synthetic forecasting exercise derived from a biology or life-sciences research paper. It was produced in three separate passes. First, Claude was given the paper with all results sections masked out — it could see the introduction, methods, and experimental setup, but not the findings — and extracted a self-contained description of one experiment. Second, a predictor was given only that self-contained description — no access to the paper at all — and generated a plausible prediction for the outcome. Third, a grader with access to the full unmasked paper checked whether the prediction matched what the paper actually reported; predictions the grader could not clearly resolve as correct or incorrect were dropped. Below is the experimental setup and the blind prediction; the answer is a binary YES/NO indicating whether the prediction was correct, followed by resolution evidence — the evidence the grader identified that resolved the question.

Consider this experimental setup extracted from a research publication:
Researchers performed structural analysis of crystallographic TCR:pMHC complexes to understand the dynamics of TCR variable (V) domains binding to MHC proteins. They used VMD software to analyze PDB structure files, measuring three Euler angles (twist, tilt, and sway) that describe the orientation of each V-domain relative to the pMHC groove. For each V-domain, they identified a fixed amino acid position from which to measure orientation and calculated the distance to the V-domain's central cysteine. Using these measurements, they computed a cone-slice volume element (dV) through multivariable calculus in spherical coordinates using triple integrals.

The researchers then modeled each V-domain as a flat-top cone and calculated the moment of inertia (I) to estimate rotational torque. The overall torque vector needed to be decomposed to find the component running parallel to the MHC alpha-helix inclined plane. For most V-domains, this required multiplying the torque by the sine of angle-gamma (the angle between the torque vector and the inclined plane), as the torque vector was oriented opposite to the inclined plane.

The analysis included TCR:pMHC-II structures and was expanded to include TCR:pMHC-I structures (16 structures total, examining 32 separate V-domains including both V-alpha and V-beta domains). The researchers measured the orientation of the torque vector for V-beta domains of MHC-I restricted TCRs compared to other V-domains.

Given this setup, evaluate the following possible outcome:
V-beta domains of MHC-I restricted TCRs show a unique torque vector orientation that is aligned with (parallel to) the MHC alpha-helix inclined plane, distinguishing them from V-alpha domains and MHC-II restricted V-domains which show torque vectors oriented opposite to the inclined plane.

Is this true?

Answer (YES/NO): NO